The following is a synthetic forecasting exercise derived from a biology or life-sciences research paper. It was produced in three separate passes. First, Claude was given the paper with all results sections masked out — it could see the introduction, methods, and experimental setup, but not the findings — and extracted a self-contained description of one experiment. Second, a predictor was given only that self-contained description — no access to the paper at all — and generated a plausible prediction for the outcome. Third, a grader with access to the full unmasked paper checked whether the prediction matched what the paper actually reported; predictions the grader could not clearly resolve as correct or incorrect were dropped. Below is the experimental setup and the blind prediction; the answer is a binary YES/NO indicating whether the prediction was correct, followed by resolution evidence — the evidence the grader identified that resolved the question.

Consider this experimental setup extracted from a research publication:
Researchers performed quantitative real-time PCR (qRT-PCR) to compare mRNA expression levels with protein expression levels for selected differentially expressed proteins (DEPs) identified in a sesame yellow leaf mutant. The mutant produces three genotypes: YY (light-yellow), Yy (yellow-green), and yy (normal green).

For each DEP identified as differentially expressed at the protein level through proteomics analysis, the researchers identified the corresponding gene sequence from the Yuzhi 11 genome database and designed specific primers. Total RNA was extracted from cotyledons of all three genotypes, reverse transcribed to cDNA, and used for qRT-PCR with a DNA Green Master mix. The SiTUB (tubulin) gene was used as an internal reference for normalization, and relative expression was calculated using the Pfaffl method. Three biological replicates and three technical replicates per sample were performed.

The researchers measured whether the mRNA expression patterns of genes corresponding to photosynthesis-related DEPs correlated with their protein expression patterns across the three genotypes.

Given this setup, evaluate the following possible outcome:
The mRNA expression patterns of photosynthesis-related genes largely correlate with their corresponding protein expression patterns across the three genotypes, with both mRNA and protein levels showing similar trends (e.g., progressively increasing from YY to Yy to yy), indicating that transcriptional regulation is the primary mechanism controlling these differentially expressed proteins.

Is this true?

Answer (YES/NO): NO